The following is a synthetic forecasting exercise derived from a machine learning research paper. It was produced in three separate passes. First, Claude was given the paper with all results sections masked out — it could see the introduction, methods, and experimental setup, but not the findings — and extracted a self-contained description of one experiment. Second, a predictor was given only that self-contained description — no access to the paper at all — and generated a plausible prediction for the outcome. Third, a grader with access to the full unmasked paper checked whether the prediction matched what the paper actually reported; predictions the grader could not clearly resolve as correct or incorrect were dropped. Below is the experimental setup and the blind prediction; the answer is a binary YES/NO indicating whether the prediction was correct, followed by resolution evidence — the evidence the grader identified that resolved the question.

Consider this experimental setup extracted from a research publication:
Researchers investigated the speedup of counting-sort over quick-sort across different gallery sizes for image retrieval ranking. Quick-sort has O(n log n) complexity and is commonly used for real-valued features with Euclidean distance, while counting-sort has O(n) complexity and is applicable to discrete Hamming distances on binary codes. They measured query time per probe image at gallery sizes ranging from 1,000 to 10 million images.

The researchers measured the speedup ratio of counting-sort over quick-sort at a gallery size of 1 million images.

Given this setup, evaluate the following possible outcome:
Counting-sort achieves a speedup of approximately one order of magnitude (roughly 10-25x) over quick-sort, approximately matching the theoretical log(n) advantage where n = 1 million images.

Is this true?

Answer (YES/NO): YES